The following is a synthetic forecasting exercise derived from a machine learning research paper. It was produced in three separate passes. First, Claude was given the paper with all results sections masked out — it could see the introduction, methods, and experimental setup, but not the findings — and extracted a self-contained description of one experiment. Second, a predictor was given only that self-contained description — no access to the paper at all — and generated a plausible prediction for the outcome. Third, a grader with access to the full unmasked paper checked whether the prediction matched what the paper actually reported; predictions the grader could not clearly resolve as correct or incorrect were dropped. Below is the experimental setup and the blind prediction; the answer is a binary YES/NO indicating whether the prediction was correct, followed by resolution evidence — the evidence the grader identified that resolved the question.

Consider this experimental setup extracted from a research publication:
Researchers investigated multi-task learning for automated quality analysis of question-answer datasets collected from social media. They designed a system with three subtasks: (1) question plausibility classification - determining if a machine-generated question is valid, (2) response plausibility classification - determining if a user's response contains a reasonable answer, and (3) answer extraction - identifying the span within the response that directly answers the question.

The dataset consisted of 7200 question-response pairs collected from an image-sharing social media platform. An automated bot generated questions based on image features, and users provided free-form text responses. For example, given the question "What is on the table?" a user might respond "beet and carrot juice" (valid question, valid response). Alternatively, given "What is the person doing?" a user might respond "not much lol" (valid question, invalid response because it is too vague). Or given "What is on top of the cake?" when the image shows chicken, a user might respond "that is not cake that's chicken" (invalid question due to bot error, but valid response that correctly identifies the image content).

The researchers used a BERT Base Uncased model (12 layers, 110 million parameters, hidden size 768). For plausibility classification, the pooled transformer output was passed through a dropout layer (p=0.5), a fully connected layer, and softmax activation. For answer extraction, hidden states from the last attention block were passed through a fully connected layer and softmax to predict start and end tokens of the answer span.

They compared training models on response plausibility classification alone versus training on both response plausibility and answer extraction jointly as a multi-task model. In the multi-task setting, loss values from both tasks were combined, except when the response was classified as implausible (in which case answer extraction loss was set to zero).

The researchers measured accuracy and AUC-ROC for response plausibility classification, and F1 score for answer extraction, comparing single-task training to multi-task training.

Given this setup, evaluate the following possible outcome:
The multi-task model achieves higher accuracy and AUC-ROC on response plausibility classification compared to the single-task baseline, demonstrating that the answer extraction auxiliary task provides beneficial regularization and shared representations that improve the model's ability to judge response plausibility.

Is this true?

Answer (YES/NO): YES